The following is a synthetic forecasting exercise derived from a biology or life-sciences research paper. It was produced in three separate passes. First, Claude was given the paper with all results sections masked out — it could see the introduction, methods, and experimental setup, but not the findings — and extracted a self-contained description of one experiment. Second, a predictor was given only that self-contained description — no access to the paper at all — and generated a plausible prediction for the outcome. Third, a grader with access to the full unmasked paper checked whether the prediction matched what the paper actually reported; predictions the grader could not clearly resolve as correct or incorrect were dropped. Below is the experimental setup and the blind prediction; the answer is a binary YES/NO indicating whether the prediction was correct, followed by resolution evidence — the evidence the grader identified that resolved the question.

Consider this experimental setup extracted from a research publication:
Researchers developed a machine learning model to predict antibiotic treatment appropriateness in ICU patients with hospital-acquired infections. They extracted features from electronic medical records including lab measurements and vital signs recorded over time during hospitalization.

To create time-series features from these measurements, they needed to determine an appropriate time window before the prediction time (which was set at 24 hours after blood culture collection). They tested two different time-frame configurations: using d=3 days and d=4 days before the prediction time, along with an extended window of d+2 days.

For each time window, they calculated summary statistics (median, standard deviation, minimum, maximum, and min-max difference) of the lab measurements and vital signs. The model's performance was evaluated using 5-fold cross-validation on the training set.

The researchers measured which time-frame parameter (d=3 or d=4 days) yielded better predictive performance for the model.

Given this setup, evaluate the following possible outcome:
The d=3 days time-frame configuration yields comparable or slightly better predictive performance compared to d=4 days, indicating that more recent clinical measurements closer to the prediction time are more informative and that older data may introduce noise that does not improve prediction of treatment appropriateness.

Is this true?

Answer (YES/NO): YES